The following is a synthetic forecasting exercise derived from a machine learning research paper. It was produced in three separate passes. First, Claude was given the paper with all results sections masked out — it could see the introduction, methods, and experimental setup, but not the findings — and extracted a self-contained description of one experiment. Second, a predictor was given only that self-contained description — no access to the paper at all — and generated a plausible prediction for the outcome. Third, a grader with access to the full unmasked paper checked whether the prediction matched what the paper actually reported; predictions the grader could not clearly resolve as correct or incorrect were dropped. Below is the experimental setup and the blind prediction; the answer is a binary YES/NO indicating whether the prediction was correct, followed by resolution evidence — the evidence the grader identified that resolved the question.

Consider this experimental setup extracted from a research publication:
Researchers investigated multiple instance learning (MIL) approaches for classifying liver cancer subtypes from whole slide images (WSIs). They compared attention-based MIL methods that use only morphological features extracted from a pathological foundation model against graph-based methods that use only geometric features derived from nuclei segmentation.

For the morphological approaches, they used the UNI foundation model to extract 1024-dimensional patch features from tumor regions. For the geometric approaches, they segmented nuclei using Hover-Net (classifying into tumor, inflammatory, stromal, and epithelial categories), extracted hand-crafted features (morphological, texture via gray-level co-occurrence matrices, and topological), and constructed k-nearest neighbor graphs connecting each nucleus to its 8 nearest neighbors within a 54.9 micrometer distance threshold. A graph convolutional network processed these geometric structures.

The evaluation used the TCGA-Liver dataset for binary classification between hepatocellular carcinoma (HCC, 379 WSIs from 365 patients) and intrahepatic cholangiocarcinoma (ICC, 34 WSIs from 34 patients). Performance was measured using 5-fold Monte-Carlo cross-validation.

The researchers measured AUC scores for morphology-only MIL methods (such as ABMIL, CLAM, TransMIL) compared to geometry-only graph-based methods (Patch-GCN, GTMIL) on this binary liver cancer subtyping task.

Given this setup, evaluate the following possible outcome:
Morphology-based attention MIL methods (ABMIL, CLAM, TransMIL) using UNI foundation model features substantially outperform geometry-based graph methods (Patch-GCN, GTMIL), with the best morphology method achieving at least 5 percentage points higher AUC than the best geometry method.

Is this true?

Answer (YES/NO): NO